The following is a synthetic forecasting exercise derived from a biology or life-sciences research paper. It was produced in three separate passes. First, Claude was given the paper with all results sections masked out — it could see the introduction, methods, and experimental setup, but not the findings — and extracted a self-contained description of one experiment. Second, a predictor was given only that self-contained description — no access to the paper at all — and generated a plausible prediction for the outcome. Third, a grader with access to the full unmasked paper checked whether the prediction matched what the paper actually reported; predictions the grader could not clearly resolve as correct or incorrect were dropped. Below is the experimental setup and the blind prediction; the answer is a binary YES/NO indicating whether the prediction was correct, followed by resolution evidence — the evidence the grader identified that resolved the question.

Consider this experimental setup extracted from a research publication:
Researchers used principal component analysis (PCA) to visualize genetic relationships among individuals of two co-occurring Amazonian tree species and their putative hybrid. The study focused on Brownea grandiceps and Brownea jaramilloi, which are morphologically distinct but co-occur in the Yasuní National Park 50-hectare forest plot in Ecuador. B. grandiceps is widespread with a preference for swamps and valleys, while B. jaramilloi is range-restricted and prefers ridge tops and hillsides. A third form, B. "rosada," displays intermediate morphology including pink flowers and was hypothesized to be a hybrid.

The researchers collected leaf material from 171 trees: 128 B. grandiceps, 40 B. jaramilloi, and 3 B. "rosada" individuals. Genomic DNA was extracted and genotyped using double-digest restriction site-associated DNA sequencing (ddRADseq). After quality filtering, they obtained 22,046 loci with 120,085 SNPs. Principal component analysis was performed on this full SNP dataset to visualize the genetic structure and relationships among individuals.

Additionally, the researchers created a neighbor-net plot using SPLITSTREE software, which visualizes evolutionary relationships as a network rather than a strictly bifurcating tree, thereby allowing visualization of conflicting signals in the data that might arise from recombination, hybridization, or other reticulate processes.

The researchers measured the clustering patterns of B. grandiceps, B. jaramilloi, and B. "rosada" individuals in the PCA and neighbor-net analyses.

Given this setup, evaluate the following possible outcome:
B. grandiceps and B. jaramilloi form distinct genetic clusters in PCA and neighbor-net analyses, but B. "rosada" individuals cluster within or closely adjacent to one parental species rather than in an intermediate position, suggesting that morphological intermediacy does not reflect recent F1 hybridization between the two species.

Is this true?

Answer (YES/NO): YES